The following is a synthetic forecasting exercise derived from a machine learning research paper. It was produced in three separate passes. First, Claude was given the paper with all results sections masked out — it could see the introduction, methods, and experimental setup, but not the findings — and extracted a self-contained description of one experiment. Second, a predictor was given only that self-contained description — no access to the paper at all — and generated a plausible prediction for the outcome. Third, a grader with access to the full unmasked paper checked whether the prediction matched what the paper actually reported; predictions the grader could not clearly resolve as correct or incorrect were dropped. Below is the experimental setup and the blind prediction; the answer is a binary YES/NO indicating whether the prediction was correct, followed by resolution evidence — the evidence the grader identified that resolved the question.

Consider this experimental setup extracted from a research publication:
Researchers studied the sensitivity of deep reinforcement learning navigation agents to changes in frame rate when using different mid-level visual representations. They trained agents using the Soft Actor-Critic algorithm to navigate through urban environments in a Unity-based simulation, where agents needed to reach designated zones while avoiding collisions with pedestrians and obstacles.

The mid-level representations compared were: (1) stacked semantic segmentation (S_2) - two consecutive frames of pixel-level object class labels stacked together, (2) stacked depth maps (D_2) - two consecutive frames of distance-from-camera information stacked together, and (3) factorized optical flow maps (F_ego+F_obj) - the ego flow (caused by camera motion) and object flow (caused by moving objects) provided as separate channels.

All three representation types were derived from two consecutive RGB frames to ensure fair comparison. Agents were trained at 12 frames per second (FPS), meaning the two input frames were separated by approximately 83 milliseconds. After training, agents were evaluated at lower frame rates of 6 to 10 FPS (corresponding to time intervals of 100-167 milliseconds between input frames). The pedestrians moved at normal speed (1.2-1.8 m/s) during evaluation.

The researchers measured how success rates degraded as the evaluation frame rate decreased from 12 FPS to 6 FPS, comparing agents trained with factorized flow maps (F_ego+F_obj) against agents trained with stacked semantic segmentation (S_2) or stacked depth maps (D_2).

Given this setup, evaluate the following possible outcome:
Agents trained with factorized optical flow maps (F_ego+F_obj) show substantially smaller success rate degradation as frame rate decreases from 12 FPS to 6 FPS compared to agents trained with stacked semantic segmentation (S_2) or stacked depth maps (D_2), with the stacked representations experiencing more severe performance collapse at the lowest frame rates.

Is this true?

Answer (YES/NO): NO